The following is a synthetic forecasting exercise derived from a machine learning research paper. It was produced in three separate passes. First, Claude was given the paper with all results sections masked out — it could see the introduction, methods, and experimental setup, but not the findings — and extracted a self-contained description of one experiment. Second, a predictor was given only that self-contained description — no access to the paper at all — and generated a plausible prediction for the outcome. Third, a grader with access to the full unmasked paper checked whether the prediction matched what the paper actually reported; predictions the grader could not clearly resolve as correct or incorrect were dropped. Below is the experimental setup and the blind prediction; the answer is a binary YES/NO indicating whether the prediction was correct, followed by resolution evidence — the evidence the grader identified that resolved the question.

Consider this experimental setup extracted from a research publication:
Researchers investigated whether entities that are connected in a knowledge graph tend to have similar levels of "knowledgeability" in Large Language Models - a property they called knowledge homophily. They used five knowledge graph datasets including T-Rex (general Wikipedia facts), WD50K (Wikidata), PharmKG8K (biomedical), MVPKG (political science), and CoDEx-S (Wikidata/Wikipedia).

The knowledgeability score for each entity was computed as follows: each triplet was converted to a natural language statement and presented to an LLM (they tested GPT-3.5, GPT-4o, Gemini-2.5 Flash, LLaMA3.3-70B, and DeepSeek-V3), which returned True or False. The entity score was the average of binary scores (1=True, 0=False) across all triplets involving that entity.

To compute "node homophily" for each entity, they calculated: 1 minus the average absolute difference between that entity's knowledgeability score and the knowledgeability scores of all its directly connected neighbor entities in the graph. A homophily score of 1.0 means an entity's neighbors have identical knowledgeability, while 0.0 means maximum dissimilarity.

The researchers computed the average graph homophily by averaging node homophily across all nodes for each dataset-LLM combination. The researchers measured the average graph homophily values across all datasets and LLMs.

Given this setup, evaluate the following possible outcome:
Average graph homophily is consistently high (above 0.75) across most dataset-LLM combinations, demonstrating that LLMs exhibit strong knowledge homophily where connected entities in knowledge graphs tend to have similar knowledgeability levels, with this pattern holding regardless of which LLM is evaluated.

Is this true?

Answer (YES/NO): NO